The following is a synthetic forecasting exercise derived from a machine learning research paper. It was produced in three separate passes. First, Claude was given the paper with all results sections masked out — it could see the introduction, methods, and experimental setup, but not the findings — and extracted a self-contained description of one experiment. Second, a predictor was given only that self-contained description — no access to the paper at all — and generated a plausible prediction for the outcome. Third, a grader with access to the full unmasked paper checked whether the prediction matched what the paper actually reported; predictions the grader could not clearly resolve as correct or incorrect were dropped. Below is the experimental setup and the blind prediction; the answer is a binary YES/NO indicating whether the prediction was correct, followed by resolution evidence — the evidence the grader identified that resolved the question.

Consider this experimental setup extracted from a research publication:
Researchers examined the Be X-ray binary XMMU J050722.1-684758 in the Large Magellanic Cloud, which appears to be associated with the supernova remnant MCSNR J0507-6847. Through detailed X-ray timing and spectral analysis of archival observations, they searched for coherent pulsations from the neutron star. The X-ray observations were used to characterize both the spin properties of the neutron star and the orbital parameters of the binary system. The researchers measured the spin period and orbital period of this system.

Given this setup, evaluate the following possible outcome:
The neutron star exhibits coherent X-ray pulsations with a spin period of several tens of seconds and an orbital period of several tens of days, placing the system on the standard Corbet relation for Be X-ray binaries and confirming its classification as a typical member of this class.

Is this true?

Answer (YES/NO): NO